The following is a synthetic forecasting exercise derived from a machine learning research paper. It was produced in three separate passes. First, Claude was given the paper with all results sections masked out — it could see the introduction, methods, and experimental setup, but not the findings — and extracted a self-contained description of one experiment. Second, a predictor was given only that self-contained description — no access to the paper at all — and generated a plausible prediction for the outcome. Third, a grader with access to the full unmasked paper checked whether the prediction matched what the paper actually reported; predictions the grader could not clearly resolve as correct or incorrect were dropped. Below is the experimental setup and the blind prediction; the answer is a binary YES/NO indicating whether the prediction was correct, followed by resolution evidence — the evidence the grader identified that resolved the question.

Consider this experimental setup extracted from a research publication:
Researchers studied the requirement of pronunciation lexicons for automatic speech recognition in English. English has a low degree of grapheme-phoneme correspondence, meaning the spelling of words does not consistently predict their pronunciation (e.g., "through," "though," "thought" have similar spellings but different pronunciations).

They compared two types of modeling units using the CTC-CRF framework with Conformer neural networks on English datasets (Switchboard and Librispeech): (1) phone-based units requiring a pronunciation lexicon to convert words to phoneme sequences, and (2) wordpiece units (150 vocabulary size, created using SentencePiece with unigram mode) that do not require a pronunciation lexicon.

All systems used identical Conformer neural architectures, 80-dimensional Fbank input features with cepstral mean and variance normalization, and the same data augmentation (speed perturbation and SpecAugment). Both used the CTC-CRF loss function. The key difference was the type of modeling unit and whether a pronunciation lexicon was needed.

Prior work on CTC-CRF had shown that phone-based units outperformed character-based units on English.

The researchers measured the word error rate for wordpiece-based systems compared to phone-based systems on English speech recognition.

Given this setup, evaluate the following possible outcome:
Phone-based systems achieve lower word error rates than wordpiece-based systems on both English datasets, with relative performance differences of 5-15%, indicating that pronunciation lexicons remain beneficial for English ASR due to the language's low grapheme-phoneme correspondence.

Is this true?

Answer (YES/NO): NO